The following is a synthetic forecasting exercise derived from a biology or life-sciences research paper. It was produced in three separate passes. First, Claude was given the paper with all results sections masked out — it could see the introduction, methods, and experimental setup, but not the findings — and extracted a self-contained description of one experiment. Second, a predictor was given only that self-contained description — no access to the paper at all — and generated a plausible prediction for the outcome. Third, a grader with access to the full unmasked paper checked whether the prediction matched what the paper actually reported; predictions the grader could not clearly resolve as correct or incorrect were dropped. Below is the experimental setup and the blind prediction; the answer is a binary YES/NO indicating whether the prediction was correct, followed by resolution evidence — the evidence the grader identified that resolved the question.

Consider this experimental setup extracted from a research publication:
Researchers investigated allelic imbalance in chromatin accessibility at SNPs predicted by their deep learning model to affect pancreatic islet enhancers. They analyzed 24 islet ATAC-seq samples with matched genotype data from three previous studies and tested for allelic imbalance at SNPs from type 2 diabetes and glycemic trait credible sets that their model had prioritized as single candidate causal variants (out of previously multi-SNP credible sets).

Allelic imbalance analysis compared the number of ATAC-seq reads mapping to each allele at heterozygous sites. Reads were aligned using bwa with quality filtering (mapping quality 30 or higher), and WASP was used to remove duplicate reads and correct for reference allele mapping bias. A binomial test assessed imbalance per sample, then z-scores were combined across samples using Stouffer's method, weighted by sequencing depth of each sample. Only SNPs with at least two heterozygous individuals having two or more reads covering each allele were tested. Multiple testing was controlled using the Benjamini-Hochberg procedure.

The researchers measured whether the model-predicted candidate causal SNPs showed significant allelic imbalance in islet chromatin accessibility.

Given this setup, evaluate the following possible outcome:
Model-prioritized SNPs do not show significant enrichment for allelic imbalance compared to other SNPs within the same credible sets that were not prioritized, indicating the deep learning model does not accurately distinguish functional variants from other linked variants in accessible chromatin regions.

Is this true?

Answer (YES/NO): NO